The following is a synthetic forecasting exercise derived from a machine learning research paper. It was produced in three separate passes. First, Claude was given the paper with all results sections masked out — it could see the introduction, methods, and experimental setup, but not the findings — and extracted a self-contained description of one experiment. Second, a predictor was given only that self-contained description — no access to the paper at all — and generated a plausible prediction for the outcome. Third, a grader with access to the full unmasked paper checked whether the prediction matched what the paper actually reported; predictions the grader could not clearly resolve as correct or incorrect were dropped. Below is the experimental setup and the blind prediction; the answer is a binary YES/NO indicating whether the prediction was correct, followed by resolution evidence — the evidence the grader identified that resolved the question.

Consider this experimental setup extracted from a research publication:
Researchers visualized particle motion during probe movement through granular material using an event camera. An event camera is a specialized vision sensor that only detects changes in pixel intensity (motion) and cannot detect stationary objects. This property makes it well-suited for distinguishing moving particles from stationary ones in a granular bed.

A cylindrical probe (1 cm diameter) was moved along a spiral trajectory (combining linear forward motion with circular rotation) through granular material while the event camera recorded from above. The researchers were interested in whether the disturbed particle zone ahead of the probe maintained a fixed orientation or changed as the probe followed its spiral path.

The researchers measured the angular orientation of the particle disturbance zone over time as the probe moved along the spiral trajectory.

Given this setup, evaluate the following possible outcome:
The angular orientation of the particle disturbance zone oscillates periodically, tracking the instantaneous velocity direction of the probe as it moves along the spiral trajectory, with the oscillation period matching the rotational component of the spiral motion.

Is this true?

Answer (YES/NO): YES